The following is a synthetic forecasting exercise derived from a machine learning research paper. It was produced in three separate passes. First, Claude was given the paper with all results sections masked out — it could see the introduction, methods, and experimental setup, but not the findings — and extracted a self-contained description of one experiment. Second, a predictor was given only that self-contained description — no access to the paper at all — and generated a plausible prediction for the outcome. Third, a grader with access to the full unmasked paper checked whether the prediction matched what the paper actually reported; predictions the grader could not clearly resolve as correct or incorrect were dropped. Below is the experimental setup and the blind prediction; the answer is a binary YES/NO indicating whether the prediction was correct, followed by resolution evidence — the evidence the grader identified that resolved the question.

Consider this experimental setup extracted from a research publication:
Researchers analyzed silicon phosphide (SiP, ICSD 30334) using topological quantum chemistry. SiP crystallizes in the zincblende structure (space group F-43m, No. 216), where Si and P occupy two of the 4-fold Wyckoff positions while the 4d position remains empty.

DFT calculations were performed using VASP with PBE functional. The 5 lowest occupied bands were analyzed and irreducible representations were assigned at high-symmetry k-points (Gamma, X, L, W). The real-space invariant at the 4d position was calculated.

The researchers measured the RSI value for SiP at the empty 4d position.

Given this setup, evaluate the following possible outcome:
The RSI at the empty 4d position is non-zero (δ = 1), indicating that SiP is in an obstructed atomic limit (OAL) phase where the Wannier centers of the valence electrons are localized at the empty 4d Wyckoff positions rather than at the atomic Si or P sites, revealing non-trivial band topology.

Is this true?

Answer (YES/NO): YES